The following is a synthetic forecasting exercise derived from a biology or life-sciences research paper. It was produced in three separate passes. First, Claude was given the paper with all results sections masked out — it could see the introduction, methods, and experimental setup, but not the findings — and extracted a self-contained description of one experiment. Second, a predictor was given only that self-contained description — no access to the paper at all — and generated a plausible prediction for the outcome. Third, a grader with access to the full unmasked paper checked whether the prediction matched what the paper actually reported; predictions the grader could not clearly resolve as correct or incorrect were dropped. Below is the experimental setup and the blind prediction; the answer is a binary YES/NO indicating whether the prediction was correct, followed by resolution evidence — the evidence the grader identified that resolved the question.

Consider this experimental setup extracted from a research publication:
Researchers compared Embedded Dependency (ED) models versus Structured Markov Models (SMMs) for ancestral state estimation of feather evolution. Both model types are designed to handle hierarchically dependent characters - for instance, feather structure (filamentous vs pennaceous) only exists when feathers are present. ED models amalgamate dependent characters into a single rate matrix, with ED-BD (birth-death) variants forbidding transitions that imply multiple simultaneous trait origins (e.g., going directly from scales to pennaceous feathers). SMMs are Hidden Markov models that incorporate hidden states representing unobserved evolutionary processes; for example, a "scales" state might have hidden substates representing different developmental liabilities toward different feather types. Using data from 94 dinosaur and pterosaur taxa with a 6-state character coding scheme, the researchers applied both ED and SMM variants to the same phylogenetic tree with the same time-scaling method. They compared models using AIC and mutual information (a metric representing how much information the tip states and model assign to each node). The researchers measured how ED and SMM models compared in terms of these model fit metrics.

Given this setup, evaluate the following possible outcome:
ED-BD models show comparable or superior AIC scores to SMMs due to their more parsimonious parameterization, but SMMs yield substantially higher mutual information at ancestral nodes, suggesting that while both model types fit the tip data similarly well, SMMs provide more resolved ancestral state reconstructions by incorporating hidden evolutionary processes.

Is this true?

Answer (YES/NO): NO